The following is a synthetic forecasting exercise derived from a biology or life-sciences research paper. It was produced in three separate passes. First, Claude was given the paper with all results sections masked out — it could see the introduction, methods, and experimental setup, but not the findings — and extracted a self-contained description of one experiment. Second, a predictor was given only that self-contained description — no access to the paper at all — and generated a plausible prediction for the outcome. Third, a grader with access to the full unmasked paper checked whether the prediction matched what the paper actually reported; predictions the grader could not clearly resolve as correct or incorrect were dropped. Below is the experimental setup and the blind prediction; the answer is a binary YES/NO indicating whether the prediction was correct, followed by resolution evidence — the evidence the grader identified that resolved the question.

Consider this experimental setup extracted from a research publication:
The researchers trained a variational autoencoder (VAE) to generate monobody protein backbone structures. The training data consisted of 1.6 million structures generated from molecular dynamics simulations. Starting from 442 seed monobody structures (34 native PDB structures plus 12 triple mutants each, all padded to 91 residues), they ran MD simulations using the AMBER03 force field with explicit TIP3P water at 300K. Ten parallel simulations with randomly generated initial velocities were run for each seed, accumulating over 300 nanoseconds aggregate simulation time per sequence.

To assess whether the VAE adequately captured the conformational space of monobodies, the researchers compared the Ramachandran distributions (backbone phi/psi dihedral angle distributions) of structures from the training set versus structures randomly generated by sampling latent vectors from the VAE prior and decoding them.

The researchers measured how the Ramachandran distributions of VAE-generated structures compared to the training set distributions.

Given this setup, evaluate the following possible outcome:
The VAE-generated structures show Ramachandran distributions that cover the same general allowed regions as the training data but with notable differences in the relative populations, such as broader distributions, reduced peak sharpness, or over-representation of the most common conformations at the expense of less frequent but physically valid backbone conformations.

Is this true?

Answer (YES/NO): NO